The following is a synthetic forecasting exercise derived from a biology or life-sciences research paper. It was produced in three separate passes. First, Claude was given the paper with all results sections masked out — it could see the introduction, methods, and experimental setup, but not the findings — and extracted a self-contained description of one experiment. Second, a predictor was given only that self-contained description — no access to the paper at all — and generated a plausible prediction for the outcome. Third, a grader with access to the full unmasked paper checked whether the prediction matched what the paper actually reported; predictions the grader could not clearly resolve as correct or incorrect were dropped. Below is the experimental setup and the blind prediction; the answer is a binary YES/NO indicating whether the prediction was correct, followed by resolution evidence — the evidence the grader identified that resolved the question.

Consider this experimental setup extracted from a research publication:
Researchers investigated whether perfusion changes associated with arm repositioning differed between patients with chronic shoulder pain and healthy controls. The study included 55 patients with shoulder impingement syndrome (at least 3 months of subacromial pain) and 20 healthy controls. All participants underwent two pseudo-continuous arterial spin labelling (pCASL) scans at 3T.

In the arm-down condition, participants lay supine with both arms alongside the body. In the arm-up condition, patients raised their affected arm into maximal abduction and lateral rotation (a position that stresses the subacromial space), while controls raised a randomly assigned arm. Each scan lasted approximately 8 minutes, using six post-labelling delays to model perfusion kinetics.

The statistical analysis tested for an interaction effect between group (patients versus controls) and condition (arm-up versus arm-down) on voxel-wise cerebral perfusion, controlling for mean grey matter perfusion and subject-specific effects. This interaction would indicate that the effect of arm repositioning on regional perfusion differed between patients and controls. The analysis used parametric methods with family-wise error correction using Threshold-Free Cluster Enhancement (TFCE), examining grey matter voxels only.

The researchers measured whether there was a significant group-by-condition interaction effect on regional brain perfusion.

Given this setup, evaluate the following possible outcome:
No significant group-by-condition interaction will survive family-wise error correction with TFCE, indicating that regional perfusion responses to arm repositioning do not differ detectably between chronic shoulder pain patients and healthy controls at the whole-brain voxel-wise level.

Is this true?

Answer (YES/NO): NO